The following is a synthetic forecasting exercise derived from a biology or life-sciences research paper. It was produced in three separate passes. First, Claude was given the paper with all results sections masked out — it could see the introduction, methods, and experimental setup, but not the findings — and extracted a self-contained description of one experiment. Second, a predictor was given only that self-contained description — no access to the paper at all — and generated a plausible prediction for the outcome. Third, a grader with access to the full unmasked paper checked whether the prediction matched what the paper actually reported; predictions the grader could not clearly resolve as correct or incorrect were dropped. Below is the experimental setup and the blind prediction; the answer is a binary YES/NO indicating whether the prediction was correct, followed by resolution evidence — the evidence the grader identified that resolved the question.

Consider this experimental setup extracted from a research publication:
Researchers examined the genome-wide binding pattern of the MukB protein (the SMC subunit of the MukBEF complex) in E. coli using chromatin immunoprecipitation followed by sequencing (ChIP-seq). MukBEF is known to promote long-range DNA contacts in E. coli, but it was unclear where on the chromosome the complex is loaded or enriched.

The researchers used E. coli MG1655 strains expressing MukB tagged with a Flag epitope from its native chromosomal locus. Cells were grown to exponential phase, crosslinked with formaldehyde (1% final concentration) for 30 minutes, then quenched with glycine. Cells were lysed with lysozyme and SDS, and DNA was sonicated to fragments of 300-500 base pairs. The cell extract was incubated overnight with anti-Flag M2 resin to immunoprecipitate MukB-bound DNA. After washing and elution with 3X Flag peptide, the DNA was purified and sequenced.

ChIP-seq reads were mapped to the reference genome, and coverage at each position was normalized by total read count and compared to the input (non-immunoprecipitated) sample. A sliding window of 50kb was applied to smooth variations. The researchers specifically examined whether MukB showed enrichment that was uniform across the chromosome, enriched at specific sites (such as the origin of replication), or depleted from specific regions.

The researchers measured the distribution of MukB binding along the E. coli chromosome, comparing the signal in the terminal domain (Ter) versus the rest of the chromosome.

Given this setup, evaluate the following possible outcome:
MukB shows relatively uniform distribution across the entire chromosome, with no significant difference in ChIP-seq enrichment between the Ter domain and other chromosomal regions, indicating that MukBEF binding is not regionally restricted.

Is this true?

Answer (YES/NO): NO